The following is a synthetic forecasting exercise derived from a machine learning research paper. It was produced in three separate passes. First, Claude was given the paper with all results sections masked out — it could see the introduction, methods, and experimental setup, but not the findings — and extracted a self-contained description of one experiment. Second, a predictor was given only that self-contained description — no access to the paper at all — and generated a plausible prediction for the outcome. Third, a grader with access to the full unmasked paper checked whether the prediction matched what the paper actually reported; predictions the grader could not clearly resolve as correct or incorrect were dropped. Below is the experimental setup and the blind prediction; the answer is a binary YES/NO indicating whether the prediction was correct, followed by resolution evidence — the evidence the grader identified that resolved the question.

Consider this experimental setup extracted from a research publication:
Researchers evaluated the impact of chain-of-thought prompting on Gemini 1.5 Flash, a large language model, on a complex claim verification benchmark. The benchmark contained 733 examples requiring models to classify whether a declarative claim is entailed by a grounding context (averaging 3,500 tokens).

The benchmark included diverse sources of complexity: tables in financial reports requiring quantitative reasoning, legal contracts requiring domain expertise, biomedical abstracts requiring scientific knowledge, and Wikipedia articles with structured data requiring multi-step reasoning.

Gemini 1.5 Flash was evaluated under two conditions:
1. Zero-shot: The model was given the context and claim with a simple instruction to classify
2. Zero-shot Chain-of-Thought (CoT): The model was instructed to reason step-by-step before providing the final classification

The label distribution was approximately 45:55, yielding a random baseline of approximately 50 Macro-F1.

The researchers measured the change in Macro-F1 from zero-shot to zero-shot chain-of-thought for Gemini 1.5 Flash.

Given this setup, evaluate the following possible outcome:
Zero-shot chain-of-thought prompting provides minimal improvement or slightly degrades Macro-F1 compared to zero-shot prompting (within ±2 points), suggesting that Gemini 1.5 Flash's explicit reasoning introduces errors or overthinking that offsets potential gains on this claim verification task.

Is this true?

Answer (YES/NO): YES